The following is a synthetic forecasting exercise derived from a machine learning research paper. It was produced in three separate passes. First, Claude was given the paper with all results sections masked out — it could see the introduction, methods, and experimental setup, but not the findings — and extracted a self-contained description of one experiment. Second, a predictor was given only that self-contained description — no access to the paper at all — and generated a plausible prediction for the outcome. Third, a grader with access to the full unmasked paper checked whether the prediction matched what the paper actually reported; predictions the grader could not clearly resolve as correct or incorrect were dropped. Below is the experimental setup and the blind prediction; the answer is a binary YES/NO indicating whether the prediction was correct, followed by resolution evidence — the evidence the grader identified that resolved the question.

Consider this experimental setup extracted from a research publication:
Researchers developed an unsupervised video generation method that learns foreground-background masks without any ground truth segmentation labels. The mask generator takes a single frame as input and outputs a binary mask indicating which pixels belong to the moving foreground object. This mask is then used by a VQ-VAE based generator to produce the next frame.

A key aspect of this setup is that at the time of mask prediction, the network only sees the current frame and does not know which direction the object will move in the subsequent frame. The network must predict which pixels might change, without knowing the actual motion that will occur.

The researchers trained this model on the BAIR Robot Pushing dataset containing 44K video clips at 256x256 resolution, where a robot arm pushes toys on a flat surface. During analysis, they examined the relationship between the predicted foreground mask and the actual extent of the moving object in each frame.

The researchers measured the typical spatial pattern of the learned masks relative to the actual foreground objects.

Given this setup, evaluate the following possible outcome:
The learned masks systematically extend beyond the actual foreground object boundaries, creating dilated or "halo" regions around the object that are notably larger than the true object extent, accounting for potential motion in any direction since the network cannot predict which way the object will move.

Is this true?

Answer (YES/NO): YES